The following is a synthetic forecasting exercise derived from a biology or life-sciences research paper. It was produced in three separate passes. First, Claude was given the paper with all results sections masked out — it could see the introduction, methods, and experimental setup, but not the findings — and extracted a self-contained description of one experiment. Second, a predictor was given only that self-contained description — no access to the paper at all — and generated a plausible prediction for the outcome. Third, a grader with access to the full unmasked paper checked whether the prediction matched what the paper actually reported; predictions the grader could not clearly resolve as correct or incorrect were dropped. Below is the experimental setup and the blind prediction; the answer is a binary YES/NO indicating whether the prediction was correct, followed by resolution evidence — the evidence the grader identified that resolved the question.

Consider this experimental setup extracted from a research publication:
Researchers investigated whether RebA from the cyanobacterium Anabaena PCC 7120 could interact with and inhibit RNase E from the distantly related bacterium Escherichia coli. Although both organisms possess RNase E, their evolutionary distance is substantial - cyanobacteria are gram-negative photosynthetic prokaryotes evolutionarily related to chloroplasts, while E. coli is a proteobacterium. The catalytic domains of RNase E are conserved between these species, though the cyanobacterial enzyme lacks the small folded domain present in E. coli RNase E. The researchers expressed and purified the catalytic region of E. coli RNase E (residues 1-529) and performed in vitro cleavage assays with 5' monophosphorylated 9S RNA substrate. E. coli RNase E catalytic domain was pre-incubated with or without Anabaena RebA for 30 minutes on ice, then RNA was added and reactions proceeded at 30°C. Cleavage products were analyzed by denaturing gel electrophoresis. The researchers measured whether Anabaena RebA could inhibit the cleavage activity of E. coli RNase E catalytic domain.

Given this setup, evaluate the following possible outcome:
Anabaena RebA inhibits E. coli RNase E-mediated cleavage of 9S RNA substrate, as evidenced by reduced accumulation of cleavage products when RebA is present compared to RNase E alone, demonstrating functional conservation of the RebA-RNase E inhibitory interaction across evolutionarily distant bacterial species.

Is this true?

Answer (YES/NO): NO